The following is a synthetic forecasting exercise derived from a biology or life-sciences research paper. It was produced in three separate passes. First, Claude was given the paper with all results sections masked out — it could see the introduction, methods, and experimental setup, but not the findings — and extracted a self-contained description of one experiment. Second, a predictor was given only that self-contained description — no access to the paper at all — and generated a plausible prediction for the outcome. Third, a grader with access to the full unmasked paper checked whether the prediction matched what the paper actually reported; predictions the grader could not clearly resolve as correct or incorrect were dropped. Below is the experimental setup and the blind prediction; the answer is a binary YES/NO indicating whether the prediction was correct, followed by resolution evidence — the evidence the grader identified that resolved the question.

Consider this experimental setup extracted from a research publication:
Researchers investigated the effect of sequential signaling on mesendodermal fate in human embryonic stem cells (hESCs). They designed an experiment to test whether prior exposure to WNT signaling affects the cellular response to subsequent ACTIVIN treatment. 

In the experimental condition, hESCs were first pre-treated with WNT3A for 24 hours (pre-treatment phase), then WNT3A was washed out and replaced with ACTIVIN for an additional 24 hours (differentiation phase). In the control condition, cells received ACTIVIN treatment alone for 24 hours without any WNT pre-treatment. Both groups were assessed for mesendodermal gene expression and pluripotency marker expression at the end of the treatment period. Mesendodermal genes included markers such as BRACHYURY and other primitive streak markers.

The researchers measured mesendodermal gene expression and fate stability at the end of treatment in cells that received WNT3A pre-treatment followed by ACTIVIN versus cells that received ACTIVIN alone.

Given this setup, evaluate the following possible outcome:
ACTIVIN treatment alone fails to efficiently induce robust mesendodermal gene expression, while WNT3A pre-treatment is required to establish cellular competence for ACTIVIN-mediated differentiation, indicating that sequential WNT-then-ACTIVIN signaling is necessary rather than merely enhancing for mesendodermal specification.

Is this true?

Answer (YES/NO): YES